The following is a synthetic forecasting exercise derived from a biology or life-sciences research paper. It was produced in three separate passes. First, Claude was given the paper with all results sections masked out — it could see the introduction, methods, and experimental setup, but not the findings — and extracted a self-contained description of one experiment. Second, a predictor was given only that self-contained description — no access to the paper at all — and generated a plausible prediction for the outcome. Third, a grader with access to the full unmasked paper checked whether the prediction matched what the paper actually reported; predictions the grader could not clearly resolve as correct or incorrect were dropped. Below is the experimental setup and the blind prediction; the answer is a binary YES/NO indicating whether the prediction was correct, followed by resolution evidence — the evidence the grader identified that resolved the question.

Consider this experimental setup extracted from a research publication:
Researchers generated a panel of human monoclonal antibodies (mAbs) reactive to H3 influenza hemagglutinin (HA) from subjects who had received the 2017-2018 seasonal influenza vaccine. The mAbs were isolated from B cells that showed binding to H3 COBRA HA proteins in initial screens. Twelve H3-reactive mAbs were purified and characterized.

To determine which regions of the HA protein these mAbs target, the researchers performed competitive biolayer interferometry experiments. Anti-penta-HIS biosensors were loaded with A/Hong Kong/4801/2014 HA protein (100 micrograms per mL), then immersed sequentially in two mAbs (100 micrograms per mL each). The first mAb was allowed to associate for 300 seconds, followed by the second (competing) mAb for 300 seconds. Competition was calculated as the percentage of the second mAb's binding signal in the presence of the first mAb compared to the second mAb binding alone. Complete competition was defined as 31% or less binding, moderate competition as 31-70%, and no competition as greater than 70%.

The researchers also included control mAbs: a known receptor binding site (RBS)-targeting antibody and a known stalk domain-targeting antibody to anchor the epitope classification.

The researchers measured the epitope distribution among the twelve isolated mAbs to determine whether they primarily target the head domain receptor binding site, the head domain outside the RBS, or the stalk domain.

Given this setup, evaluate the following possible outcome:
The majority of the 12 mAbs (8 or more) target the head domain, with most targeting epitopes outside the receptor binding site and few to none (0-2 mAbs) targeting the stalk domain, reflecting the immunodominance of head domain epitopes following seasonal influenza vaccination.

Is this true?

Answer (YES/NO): NO